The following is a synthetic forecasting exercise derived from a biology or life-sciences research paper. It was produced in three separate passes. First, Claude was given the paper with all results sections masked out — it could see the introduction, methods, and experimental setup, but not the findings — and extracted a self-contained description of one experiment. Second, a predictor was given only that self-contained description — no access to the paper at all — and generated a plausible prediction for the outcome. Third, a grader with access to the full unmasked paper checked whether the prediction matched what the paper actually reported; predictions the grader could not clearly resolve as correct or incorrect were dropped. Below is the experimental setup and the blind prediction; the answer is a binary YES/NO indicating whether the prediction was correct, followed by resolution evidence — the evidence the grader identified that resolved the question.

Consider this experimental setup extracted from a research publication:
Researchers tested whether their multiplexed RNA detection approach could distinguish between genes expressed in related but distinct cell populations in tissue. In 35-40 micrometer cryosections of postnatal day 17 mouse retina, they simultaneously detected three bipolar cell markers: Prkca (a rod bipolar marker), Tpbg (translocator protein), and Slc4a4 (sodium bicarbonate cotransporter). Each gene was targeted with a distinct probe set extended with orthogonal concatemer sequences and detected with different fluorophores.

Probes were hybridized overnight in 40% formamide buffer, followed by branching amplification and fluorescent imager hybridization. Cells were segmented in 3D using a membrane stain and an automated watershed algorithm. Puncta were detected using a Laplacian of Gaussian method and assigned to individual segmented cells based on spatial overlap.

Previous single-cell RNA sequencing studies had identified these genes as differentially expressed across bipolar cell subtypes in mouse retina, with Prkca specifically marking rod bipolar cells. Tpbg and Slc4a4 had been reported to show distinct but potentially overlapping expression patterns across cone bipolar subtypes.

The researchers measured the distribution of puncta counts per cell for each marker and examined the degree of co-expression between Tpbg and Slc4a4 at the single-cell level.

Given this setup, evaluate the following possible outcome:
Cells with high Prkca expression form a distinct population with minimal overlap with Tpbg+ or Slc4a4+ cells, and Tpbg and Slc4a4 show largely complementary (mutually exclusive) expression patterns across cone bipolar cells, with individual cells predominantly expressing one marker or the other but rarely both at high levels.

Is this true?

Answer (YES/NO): NO